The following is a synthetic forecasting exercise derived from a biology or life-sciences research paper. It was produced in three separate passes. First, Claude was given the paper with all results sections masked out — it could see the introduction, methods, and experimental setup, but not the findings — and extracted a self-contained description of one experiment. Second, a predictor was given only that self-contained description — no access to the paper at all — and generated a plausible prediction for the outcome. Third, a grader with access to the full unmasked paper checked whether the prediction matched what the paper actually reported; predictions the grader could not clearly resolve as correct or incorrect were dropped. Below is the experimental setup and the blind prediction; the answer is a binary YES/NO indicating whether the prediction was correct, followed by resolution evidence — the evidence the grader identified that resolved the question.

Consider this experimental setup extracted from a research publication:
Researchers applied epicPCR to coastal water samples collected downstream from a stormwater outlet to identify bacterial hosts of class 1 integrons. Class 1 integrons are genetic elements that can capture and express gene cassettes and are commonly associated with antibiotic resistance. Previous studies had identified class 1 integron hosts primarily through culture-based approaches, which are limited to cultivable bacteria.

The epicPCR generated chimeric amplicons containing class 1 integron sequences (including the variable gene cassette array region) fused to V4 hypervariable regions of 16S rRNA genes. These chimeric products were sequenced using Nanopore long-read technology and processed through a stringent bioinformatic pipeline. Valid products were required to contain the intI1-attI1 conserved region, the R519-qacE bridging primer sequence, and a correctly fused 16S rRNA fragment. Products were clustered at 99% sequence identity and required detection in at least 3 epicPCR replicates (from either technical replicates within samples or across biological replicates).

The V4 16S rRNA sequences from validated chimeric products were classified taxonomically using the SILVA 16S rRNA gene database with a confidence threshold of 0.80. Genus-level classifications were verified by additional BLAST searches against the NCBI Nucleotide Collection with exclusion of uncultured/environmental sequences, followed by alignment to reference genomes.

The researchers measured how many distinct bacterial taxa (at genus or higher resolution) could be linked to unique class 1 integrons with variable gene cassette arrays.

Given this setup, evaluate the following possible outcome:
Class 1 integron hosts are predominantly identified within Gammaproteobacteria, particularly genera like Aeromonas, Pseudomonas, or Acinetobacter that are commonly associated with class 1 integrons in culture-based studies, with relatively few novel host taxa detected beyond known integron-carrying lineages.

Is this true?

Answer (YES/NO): NO